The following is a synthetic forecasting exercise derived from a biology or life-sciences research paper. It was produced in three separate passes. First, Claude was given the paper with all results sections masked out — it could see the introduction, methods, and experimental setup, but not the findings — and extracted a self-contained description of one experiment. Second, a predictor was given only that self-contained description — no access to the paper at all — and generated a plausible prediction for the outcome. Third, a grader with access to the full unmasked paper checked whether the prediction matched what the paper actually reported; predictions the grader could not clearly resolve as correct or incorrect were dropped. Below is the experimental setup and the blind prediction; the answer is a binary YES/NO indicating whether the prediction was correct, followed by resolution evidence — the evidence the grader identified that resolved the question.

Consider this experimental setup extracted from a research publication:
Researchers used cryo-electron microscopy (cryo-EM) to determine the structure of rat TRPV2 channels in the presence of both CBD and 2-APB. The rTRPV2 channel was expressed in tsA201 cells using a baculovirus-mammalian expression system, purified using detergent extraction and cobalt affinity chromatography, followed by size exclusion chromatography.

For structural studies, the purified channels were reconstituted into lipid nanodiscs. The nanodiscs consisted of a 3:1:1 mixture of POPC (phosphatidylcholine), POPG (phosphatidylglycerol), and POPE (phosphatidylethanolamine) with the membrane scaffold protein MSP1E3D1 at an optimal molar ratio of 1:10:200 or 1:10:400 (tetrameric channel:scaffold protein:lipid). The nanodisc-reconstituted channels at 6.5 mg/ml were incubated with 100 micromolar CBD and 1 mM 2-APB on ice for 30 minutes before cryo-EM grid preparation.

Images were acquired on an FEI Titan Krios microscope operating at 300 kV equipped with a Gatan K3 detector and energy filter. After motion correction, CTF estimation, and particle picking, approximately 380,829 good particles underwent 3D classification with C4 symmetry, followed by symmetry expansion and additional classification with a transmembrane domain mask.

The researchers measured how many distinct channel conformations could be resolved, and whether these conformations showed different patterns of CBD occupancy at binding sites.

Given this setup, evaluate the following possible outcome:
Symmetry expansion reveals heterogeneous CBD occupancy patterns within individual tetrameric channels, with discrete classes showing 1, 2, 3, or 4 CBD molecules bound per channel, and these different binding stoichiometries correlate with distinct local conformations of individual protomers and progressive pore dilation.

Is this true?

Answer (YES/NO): NO